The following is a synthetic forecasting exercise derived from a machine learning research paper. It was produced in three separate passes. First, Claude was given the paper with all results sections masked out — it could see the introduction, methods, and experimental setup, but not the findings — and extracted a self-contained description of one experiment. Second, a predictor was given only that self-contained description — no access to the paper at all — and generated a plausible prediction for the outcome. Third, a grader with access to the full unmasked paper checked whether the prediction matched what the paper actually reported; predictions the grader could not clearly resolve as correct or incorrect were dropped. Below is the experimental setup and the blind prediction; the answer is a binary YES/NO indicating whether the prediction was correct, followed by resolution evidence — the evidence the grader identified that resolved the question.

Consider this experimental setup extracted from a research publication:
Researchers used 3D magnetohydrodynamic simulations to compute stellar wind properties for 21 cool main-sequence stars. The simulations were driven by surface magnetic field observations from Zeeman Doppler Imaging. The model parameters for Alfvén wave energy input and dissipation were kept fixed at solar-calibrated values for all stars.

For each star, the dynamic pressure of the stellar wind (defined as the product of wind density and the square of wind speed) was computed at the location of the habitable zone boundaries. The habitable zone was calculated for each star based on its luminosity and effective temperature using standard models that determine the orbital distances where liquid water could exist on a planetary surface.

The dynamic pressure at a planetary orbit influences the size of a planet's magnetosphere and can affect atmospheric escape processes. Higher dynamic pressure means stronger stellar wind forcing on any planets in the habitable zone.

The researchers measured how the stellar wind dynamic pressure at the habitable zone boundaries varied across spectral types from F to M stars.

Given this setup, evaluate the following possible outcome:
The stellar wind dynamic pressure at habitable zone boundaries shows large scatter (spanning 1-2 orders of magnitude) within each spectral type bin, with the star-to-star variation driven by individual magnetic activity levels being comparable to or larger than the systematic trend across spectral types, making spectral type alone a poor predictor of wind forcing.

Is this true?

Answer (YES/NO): NO